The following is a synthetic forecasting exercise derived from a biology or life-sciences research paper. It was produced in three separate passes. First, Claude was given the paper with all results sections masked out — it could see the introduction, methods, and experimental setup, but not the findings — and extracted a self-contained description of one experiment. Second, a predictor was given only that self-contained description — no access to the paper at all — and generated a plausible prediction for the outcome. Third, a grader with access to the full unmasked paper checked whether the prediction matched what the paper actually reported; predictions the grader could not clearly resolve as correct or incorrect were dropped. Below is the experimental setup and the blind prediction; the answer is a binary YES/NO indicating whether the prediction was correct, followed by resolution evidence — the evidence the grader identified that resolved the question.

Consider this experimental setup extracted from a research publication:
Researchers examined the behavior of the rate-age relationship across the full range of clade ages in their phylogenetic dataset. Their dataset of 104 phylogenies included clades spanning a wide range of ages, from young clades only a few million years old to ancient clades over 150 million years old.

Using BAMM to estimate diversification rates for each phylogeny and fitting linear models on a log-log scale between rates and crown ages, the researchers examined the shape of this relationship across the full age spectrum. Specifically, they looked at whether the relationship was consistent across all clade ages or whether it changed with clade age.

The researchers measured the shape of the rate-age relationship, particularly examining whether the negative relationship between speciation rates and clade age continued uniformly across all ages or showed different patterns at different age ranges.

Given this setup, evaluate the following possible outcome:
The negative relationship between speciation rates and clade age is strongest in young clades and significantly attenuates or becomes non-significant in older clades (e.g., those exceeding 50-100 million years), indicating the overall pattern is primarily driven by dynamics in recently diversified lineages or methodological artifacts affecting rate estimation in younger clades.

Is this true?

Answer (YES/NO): NO